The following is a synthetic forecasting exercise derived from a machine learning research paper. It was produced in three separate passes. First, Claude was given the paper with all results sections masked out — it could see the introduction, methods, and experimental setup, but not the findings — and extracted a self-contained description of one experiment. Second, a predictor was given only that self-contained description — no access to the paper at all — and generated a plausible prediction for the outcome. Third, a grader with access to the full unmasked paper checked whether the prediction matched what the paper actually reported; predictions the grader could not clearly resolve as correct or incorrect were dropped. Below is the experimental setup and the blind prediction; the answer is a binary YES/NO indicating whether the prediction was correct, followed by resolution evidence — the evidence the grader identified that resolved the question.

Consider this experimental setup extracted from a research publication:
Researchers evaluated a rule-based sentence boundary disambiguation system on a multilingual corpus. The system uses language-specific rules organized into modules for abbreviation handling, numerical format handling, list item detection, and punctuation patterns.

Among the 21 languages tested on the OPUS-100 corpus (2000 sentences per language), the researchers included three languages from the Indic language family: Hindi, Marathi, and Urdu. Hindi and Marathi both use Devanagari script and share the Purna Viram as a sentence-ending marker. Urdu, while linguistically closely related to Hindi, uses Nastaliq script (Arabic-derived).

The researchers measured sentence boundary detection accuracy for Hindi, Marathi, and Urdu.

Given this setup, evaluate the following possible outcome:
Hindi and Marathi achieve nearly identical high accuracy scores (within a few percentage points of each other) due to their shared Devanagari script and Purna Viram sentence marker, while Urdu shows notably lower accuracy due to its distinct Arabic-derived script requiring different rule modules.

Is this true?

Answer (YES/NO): NO